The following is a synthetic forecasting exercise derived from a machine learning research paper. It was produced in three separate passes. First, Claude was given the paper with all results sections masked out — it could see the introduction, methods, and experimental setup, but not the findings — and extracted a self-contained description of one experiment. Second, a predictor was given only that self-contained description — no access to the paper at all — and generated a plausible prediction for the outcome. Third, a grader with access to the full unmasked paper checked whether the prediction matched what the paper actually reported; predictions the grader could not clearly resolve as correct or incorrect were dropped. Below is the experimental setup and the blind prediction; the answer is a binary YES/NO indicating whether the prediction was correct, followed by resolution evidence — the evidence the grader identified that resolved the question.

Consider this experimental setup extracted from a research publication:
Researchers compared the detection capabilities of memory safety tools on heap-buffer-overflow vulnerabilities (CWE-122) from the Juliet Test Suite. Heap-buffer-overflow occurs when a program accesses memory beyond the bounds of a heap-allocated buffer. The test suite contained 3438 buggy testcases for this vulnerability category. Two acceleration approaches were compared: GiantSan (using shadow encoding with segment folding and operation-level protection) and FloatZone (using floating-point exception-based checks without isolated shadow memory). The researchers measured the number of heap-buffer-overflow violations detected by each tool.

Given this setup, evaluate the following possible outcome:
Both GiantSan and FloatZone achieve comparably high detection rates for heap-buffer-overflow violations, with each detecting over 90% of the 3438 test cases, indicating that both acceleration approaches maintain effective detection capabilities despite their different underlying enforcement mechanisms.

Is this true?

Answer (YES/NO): NO